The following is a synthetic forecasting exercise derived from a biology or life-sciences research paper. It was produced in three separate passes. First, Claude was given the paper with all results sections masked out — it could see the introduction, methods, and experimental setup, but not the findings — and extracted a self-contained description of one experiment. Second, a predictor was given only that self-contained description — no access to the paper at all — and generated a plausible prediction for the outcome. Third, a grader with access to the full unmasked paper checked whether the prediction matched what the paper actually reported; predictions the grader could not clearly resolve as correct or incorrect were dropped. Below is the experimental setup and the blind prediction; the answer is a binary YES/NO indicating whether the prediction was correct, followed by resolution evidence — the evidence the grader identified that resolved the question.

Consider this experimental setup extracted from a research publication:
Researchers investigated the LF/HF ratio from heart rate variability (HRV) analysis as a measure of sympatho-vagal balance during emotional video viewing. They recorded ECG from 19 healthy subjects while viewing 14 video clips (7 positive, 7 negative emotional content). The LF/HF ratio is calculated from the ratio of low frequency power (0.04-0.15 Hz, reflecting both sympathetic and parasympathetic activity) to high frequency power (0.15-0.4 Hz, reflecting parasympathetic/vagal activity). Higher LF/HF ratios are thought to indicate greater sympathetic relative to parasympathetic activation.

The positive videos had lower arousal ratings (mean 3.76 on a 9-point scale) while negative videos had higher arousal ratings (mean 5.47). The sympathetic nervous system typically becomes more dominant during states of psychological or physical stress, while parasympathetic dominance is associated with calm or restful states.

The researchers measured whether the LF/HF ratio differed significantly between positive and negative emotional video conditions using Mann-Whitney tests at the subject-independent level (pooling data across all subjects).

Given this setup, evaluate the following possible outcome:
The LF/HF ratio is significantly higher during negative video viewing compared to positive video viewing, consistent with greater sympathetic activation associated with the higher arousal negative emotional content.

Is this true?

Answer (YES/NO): NO